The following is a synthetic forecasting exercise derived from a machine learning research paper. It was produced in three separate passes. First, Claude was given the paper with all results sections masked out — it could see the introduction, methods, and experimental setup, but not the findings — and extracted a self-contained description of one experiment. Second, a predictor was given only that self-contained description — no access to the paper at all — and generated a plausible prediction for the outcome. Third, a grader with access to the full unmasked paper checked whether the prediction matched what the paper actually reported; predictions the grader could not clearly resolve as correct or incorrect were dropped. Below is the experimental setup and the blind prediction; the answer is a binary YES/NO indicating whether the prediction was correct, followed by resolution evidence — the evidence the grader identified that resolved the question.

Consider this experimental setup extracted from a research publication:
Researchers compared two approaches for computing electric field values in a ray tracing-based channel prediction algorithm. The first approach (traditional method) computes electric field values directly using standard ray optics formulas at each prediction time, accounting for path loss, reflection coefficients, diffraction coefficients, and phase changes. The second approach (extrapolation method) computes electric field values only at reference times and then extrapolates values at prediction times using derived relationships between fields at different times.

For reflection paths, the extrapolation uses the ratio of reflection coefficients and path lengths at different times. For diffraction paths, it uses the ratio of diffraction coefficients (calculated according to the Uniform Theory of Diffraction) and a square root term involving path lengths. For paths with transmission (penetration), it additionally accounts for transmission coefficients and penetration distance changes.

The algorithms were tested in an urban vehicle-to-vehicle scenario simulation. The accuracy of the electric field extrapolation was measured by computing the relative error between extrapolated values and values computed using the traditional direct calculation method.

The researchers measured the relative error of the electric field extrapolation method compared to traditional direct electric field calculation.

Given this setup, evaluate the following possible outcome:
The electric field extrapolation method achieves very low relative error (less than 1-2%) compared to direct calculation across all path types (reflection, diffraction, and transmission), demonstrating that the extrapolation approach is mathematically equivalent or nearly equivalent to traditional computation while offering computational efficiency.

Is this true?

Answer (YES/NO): YES